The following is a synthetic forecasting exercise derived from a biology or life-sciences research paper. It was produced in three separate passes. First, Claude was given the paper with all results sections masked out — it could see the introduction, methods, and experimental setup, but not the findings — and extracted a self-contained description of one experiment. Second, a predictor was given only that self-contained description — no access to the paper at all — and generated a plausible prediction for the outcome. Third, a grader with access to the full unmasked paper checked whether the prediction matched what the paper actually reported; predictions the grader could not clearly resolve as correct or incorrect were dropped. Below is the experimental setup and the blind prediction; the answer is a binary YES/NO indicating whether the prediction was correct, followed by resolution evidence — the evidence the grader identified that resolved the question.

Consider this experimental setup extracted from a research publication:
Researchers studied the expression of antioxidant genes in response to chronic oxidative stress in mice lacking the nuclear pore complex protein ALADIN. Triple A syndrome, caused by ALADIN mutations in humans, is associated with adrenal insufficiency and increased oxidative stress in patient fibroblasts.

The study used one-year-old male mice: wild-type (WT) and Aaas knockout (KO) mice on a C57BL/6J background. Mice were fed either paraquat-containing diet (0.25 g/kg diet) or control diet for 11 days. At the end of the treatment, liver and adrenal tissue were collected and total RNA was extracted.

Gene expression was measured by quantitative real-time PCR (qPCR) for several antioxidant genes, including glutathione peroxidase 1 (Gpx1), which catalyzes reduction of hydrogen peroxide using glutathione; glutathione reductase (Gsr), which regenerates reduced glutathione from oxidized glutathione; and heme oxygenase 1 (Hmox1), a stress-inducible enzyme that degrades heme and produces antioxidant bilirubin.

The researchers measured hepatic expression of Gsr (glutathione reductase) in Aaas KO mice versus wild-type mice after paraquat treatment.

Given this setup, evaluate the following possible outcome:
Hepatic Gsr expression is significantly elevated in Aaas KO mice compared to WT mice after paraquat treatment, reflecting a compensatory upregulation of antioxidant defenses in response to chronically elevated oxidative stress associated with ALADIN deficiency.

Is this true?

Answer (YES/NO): NO